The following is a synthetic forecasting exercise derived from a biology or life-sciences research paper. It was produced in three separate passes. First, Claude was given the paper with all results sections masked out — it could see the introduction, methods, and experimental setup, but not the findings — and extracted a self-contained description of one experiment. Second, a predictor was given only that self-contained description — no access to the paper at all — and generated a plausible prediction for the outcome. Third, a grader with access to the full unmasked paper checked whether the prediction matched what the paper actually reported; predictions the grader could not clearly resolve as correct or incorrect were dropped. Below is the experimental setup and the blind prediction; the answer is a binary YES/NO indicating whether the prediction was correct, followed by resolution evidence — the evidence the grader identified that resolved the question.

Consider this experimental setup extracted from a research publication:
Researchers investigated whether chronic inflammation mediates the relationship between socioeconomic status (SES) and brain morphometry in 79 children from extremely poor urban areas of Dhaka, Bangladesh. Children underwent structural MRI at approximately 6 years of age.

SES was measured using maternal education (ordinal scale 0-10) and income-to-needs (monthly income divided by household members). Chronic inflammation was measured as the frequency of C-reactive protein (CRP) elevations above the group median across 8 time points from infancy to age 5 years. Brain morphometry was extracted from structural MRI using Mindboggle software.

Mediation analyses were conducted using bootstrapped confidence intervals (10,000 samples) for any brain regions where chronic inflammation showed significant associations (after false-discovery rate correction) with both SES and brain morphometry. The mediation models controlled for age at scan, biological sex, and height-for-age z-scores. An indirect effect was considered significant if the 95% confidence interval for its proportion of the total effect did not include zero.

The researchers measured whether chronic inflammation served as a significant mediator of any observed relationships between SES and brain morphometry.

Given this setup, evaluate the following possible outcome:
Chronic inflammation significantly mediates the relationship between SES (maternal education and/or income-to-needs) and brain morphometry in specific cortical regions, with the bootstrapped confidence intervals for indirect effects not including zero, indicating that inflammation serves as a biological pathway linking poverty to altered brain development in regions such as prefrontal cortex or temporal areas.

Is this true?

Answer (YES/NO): NO